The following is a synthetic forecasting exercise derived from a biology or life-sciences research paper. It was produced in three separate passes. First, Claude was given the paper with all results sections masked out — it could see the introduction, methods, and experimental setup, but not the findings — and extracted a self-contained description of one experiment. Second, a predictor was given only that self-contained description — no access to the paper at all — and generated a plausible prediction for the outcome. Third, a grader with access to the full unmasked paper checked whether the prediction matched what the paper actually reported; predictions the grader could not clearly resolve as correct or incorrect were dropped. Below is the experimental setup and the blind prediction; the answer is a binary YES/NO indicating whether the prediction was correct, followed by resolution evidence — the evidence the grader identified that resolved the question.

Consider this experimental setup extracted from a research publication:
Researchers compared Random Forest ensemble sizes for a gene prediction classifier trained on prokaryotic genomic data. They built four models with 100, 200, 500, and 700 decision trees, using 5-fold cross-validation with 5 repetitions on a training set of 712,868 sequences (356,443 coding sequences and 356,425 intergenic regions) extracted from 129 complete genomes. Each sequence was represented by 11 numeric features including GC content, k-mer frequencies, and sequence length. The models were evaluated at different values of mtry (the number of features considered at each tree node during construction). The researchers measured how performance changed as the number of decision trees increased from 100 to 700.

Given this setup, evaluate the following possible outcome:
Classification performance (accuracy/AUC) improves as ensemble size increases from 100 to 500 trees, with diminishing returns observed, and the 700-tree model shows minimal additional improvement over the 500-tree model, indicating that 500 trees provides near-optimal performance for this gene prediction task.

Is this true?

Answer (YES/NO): NO